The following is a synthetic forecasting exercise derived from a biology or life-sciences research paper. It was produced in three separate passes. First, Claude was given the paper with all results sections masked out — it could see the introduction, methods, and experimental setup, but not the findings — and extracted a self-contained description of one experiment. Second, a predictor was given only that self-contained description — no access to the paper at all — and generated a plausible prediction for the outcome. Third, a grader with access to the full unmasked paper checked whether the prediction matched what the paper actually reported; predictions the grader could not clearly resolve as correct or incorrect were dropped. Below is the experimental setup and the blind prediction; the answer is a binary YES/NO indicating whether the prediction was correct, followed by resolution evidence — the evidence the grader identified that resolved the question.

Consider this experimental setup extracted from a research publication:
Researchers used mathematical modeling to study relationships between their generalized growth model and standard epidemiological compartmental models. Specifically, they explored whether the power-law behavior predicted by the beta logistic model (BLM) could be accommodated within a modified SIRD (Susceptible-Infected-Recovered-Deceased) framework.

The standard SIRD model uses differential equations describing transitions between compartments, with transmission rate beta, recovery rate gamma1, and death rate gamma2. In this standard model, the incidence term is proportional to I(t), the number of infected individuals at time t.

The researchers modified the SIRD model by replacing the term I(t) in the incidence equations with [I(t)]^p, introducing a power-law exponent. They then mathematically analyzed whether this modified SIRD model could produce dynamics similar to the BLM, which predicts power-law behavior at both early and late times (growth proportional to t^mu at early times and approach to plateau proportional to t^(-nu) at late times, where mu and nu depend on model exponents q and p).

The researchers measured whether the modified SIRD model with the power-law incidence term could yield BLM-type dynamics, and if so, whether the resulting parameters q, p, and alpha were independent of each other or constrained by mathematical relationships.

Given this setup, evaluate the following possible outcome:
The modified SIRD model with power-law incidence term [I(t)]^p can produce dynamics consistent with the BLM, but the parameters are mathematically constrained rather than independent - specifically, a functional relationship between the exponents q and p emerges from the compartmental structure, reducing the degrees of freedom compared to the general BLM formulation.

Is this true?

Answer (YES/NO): YES